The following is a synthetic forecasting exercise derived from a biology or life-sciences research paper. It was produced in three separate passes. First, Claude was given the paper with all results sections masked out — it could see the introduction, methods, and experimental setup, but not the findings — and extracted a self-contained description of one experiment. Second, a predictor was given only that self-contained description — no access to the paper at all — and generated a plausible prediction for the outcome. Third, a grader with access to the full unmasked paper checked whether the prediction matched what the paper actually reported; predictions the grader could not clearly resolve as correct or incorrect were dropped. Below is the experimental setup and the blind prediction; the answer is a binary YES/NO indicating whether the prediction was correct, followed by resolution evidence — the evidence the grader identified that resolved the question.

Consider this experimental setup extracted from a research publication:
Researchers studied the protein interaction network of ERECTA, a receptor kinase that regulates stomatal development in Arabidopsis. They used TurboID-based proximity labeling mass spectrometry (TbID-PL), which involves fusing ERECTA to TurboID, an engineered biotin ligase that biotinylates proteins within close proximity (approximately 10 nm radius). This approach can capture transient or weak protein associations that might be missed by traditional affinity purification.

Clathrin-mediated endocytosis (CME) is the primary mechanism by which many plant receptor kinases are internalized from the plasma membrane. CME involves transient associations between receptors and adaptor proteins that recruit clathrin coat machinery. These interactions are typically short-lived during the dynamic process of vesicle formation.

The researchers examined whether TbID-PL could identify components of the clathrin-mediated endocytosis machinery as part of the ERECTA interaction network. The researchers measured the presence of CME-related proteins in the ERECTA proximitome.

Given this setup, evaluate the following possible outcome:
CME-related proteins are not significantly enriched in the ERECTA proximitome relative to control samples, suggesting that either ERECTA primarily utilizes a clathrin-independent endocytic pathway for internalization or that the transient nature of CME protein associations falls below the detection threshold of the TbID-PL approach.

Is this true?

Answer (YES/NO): NO